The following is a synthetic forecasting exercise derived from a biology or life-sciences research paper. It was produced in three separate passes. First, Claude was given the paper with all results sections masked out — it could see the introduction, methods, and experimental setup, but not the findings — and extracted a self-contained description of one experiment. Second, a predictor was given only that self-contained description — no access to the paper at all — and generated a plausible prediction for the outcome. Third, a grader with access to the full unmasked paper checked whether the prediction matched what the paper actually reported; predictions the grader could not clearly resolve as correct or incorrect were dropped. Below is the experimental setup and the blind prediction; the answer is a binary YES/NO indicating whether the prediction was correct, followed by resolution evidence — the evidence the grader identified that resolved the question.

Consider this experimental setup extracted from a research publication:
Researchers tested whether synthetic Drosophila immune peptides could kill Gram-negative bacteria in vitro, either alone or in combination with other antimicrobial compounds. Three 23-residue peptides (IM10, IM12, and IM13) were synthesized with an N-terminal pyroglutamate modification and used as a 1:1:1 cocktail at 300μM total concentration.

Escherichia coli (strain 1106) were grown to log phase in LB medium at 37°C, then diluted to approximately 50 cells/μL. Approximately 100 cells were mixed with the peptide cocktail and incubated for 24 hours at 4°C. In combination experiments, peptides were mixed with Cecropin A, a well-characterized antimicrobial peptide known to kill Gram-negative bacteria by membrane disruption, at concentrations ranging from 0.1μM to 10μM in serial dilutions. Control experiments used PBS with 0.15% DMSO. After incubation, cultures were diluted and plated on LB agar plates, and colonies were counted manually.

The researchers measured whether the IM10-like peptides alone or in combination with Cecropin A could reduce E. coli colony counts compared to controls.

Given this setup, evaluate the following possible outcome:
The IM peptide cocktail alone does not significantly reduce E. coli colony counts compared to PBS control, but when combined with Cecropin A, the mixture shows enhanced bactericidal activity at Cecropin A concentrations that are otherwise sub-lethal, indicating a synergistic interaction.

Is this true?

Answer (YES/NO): NO